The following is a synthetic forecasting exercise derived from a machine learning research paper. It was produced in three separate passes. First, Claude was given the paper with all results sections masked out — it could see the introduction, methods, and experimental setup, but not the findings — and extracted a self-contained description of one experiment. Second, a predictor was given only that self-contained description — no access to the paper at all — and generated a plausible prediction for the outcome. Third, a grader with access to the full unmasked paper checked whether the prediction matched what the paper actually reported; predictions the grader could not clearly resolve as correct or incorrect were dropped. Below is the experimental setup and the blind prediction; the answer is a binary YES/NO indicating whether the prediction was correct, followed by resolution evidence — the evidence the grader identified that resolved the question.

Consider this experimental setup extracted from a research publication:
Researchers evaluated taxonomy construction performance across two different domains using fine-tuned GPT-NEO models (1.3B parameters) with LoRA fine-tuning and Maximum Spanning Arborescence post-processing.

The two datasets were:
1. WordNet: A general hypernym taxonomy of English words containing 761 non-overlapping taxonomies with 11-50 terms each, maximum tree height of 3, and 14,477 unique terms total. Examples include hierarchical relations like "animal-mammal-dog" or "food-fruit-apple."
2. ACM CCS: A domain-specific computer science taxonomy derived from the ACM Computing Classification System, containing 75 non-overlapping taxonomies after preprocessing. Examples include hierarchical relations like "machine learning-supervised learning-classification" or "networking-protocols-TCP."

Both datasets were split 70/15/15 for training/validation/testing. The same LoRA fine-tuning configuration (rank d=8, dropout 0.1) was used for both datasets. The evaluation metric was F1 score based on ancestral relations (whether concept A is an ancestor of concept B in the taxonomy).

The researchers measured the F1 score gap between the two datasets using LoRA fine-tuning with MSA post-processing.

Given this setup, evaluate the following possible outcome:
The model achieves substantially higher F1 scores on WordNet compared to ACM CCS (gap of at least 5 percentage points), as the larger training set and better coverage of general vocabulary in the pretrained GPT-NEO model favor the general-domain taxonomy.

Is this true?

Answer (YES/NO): YES